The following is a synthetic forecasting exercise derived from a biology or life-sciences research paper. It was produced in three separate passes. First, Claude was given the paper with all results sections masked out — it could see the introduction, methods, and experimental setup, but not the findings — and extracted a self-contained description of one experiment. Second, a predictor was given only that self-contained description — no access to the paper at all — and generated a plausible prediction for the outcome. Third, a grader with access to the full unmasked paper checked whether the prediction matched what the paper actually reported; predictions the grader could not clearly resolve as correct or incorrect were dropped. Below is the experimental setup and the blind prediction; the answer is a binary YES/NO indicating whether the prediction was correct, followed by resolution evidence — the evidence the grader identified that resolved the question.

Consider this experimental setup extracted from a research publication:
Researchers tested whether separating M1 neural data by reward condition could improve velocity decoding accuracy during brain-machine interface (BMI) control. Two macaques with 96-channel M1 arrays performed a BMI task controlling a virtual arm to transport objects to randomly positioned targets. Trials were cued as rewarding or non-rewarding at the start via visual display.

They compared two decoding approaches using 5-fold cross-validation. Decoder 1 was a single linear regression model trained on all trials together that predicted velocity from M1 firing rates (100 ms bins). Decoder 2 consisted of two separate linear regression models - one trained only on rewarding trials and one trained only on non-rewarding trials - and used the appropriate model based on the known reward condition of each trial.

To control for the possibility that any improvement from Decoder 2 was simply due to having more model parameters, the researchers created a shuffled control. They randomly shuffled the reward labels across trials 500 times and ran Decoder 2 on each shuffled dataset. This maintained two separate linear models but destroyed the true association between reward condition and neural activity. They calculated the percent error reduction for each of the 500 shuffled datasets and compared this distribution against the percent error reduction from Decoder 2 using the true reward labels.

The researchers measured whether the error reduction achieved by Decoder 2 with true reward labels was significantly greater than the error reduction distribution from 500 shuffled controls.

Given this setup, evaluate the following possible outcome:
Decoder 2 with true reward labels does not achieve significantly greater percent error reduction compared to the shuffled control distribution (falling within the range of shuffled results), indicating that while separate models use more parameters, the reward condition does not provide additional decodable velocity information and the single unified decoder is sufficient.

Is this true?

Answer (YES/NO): NO